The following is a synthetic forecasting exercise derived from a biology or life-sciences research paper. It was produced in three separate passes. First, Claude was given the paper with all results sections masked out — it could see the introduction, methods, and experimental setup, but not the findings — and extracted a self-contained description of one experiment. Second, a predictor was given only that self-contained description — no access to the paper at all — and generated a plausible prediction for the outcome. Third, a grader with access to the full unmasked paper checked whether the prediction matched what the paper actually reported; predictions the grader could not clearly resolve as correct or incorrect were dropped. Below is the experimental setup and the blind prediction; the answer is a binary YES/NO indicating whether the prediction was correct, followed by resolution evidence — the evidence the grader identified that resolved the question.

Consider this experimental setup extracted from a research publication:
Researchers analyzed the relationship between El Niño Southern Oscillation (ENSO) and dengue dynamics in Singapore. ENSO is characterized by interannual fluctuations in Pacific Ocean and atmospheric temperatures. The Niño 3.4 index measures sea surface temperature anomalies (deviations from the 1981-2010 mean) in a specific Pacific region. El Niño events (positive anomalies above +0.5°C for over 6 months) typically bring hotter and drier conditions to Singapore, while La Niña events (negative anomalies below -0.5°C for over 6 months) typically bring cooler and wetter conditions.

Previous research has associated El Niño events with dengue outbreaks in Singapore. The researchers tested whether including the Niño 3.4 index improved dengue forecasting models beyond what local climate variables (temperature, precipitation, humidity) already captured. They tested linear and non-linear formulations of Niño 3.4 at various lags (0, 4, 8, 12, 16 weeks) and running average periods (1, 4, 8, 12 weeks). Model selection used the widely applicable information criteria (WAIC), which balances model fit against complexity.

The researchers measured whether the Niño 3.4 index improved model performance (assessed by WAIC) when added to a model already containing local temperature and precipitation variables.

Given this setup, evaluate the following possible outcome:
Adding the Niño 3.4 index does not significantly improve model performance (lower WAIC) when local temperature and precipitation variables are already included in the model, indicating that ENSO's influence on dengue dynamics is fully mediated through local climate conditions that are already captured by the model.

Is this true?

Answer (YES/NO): NO